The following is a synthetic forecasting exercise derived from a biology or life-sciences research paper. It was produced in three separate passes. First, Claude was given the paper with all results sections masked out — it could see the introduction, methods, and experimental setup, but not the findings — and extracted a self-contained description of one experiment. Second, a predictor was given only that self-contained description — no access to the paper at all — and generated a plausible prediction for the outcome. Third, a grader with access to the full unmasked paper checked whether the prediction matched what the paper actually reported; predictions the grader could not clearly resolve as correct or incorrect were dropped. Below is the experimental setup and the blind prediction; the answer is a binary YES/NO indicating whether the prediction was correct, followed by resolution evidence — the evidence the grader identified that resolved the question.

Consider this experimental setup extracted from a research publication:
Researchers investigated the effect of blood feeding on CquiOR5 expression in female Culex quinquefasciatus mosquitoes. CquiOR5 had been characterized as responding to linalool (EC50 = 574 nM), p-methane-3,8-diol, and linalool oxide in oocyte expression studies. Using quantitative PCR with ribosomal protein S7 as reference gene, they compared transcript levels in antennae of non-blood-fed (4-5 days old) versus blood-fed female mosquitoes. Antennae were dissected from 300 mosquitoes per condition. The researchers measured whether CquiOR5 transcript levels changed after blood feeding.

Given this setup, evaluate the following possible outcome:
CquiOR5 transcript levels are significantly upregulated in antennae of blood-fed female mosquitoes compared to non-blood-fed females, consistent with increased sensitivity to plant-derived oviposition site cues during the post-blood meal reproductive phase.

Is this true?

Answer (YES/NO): NO